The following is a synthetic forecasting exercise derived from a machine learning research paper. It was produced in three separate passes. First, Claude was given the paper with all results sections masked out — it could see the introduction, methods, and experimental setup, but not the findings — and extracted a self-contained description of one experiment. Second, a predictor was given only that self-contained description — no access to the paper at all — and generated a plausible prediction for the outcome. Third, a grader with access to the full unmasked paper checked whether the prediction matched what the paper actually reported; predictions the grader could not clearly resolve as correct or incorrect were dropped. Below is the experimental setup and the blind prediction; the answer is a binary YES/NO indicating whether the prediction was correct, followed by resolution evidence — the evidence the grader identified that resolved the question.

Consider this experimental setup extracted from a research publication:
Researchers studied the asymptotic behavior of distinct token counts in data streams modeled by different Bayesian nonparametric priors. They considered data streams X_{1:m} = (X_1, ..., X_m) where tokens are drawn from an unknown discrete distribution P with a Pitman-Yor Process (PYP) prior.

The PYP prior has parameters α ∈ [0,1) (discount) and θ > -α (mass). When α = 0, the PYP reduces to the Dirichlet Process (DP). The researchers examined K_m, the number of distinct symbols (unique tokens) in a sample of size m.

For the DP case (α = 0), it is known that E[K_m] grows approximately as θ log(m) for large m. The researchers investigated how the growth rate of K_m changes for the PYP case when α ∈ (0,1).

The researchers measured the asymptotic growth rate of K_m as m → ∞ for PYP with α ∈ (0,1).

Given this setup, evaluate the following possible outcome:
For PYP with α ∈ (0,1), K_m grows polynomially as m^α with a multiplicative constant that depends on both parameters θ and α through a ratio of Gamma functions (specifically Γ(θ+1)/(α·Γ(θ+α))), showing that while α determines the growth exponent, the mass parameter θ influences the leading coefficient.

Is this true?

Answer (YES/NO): NO